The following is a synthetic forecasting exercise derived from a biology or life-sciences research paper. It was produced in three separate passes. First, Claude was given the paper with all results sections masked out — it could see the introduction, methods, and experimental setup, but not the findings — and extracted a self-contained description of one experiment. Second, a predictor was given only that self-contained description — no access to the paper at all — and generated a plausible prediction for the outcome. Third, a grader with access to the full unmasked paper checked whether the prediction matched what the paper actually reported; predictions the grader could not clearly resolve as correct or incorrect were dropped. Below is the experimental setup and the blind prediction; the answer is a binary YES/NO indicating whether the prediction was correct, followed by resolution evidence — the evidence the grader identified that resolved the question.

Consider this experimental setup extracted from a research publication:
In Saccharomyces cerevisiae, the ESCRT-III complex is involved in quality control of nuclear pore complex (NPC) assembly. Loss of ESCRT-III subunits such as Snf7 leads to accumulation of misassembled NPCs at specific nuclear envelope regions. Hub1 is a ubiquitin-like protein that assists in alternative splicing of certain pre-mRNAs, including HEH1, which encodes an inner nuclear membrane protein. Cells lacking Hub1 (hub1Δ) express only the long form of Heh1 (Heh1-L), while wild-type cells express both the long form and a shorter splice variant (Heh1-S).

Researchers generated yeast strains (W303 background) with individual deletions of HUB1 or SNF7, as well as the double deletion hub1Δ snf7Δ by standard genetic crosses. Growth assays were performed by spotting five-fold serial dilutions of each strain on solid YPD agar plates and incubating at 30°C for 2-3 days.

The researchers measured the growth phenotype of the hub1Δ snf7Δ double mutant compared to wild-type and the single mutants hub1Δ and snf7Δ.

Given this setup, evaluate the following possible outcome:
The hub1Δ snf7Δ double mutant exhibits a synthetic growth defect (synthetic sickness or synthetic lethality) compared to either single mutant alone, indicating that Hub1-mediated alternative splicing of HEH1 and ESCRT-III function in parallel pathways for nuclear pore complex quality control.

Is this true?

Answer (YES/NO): NO